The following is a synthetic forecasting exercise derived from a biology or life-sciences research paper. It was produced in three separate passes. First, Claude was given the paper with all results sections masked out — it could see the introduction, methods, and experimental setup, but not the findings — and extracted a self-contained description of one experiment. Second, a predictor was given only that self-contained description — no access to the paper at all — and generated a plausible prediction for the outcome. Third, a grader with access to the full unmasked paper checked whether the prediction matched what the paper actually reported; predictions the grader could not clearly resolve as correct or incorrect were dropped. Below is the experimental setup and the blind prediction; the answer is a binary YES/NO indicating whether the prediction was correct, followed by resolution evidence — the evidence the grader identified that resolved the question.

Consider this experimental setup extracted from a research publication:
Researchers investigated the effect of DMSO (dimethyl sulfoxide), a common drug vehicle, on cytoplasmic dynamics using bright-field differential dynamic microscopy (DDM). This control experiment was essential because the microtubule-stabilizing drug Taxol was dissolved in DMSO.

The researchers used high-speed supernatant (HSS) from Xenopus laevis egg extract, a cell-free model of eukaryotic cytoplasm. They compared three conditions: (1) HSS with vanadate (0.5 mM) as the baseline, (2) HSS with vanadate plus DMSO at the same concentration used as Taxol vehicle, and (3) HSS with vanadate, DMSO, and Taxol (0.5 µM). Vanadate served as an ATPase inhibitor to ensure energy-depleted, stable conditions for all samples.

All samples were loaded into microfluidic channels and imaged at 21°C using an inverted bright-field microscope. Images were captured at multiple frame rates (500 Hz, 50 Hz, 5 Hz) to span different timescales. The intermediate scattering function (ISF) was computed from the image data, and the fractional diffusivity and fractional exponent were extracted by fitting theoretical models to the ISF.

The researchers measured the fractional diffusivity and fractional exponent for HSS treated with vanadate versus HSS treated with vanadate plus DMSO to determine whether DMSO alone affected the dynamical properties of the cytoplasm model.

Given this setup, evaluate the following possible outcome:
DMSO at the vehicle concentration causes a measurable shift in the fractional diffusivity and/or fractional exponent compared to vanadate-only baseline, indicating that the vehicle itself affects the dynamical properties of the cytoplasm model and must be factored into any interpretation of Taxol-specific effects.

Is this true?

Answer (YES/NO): NO